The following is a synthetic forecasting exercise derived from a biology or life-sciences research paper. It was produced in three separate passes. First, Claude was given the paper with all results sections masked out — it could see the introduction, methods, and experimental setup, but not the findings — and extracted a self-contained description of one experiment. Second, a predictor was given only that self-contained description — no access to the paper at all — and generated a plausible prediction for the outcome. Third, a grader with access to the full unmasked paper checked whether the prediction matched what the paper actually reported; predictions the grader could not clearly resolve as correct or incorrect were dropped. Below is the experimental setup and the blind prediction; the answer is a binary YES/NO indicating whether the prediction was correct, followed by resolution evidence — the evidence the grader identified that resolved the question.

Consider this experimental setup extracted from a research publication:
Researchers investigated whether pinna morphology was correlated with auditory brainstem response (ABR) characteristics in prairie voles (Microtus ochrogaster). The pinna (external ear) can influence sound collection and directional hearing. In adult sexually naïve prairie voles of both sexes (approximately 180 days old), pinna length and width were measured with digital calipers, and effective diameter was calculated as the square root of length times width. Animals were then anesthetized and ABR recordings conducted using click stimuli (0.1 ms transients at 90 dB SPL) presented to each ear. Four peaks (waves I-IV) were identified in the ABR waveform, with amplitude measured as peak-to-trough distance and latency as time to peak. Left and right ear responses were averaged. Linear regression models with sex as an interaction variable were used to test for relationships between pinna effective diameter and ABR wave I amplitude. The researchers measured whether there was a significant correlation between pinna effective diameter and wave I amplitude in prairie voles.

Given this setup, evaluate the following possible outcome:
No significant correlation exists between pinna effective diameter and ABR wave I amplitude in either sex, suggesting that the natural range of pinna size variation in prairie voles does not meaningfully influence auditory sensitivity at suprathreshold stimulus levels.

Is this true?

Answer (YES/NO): YES